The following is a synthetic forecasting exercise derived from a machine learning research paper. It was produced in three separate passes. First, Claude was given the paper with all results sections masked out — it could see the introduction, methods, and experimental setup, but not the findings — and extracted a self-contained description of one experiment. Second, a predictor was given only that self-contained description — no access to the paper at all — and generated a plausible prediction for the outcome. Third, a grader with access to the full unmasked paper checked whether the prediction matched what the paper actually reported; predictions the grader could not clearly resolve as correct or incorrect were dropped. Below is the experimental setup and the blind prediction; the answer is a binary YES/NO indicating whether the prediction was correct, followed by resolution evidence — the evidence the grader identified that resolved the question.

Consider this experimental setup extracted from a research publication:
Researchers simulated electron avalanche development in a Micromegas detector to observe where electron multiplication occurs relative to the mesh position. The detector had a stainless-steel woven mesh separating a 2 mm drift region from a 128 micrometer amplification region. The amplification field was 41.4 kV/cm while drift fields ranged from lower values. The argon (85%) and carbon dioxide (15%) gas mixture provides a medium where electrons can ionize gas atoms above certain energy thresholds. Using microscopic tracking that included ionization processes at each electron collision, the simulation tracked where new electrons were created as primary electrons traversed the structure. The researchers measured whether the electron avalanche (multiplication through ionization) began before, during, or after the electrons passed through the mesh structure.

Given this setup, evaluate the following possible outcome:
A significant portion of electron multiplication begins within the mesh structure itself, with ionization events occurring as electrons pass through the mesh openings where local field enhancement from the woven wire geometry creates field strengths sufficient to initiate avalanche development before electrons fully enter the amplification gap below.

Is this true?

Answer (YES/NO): NO